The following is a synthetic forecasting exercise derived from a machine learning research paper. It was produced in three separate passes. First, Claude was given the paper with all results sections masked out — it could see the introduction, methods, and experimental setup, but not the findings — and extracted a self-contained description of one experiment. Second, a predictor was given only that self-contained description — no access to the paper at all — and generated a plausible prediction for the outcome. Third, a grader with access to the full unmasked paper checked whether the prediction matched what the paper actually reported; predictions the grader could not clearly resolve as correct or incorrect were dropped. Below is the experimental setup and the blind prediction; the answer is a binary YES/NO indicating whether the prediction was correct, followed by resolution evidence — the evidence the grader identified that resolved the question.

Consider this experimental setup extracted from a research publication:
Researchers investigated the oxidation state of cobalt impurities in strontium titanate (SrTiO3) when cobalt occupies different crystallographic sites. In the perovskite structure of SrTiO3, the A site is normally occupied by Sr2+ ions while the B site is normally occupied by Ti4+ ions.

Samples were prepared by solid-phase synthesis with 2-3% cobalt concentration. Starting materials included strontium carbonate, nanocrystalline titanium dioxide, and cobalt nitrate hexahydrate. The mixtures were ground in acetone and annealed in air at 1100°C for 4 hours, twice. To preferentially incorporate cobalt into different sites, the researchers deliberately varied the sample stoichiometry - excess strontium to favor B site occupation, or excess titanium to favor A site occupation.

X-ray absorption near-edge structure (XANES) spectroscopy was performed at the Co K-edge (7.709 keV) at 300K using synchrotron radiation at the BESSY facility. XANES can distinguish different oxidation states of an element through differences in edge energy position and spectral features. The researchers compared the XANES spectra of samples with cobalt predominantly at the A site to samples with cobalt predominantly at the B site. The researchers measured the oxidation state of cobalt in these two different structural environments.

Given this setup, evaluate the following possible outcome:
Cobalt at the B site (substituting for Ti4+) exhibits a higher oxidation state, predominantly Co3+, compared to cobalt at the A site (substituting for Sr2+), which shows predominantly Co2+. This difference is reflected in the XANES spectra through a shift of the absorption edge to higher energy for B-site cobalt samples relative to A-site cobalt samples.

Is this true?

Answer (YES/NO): YES